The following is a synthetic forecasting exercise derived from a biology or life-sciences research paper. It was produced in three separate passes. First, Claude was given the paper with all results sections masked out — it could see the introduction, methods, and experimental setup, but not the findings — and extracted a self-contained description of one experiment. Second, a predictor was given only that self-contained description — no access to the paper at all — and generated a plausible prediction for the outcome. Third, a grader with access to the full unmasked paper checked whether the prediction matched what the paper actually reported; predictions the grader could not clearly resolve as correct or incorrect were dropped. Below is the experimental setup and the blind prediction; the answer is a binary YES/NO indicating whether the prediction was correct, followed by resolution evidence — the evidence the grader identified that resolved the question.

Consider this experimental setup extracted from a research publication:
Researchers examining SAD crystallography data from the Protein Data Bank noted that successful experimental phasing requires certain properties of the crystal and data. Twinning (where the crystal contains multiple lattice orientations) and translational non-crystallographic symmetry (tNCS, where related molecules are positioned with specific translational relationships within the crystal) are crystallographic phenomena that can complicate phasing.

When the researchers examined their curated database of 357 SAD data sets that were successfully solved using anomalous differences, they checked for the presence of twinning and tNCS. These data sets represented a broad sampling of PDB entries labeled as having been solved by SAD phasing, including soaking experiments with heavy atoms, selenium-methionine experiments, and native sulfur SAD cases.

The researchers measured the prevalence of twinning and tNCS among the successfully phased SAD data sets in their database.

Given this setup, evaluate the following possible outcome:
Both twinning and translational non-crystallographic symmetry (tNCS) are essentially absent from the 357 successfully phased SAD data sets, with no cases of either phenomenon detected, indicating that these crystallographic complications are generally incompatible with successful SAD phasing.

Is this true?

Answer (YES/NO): YES